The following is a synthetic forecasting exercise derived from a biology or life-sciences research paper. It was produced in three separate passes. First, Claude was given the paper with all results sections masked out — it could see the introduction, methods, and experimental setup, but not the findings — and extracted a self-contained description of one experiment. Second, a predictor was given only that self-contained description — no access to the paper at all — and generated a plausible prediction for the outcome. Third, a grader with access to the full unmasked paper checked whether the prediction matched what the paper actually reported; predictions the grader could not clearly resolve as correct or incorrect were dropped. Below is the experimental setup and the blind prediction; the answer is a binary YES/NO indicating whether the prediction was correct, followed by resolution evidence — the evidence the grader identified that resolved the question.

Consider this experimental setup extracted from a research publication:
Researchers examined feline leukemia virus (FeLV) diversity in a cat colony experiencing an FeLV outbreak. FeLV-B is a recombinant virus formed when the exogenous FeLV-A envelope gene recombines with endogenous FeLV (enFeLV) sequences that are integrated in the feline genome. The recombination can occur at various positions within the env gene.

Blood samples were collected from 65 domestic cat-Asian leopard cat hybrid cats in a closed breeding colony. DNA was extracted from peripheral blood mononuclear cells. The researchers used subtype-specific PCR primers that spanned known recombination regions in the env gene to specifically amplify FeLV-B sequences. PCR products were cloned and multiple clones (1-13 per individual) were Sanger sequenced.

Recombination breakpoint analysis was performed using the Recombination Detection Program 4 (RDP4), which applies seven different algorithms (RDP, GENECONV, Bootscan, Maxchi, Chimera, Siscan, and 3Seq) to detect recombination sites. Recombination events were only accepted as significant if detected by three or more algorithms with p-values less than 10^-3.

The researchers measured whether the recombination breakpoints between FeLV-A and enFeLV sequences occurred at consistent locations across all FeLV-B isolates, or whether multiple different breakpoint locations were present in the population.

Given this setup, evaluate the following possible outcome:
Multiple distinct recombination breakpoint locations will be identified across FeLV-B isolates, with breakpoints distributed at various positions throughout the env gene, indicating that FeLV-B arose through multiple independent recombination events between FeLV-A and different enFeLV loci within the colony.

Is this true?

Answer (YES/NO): YES